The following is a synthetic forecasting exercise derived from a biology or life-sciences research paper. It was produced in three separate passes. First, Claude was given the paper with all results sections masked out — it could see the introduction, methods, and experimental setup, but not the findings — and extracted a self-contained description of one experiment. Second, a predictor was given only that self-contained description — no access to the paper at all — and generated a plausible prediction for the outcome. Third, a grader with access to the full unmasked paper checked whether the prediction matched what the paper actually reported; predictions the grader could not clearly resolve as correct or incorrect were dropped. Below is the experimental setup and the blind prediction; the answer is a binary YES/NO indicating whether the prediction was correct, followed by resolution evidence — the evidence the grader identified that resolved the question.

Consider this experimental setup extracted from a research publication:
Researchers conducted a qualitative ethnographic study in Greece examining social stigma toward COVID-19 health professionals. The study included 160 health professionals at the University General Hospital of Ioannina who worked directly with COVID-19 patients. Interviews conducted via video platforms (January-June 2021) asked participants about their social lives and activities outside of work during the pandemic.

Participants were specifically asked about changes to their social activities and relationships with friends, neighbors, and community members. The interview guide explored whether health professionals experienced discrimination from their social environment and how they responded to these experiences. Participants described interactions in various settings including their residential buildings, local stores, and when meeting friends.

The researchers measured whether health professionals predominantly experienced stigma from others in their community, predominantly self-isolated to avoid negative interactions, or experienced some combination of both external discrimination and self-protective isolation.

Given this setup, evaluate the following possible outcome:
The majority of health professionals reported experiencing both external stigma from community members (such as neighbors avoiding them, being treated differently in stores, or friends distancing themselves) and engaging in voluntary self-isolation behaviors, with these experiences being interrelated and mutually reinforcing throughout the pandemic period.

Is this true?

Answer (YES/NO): YES